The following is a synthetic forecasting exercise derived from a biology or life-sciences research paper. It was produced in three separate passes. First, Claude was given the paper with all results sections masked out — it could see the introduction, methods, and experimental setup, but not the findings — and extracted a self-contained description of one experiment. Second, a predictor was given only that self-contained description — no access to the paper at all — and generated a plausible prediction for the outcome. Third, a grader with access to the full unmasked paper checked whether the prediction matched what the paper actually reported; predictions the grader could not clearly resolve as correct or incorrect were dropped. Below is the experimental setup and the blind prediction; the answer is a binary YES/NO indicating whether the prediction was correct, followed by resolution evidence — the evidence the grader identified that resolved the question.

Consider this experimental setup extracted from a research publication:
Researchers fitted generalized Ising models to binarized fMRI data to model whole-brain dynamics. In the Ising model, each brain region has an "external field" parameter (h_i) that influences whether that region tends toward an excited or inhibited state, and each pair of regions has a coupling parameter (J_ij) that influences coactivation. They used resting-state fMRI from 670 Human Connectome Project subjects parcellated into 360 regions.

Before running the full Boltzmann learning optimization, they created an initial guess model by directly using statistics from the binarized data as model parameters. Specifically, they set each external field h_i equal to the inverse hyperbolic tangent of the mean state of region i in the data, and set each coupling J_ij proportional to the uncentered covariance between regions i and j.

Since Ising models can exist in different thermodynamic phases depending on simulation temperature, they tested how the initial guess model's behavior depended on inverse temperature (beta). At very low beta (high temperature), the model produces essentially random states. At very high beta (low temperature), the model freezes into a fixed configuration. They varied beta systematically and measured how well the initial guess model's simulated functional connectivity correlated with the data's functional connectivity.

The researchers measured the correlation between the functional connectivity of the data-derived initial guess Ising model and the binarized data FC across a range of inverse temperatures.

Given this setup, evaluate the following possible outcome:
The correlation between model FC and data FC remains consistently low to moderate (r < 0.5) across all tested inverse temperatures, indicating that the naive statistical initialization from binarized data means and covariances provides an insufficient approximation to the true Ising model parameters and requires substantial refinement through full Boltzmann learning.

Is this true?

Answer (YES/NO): NO